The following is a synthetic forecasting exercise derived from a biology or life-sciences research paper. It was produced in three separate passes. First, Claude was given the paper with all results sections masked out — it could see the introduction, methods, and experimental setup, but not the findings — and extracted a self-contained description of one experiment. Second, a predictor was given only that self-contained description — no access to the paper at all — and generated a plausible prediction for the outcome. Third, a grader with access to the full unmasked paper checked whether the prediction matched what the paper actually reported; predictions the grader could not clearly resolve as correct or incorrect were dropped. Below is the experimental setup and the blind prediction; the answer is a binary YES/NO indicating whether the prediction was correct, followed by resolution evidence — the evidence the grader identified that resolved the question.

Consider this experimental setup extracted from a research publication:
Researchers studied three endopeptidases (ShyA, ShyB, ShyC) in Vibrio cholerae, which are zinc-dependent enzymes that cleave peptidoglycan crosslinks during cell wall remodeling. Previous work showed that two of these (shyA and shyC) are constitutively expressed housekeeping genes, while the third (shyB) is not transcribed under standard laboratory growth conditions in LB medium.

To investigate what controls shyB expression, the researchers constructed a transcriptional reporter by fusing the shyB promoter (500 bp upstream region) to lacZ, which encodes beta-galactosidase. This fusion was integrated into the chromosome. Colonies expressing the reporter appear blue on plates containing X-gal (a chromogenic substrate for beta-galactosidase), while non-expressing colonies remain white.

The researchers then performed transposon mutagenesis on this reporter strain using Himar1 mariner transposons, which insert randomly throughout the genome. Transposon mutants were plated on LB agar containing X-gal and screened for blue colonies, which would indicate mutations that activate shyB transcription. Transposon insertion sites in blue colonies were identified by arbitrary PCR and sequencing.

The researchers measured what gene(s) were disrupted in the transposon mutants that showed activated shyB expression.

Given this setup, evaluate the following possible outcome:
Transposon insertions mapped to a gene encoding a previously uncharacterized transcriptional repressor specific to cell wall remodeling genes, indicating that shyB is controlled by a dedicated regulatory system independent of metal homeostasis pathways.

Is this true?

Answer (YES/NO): NO